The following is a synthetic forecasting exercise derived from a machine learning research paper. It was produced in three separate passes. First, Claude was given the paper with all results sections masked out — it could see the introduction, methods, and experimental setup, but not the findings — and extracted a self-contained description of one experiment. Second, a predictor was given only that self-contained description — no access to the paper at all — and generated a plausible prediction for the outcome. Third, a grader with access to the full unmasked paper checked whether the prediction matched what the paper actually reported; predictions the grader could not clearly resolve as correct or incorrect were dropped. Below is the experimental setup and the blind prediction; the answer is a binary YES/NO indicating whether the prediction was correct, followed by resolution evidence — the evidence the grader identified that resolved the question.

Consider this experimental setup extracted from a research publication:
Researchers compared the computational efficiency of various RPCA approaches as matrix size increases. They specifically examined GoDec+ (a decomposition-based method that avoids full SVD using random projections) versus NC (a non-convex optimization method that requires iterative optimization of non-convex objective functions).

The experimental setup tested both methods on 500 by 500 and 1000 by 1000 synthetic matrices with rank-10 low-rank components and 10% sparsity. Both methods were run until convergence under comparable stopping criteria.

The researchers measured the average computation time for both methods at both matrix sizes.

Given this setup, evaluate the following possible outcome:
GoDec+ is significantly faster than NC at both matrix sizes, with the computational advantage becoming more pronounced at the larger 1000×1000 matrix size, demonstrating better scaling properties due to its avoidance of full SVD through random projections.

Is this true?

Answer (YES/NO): YES